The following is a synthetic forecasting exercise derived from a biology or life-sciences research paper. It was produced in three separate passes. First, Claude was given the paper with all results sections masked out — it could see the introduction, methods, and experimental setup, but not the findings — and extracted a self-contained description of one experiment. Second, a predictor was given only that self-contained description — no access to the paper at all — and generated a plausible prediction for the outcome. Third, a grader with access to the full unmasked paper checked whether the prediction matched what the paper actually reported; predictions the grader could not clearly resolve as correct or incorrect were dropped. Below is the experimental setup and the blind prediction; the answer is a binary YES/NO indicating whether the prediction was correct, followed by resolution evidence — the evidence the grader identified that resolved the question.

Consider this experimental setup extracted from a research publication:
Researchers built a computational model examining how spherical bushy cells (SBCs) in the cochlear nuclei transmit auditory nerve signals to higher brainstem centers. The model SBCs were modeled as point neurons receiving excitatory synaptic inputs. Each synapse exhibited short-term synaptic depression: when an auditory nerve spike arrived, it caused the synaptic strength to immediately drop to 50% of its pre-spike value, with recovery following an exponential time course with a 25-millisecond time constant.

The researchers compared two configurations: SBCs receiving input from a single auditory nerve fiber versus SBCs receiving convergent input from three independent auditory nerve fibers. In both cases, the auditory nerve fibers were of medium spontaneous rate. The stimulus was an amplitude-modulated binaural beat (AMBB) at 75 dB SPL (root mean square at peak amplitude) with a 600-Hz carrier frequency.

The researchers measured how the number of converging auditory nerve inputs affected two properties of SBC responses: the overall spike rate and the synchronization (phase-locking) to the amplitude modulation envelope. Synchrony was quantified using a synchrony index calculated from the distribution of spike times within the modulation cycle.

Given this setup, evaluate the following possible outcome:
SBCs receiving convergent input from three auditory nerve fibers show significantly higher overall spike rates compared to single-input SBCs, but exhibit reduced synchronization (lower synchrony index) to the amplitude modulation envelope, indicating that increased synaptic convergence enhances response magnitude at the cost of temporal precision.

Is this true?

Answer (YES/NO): YES